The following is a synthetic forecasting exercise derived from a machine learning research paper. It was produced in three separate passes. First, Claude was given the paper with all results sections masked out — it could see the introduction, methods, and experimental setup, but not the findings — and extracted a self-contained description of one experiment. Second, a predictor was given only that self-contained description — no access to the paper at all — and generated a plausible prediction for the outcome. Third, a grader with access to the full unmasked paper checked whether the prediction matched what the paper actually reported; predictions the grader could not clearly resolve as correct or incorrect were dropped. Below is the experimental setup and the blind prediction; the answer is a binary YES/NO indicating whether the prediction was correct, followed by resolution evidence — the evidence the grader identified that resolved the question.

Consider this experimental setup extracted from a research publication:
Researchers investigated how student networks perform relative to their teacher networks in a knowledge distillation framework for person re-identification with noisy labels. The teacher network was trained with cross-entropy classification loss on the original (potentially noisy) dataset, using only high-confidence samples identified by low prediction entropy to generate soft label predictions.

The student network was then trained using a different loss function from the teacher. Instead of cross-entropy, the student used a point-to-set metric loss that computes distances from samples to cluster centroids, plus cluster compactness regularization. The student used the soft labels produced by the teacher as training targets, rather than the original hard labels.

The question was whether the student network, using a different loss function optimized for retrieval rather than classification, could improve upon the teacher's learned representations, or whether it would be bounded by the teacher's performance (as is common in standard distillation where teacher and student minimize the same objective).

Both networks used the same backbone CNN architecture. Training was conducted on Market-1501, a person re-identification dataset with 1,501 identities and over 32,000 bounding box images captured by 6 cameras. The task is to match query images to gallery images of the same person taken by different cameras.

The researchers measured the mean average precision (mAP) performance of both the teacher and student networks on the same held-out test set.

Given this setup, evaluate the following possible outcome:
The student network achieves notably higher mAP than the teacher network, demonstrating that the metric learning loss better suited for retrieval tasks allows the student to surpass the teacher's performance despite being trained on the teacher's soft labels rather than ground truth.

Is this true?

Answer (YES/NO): YES